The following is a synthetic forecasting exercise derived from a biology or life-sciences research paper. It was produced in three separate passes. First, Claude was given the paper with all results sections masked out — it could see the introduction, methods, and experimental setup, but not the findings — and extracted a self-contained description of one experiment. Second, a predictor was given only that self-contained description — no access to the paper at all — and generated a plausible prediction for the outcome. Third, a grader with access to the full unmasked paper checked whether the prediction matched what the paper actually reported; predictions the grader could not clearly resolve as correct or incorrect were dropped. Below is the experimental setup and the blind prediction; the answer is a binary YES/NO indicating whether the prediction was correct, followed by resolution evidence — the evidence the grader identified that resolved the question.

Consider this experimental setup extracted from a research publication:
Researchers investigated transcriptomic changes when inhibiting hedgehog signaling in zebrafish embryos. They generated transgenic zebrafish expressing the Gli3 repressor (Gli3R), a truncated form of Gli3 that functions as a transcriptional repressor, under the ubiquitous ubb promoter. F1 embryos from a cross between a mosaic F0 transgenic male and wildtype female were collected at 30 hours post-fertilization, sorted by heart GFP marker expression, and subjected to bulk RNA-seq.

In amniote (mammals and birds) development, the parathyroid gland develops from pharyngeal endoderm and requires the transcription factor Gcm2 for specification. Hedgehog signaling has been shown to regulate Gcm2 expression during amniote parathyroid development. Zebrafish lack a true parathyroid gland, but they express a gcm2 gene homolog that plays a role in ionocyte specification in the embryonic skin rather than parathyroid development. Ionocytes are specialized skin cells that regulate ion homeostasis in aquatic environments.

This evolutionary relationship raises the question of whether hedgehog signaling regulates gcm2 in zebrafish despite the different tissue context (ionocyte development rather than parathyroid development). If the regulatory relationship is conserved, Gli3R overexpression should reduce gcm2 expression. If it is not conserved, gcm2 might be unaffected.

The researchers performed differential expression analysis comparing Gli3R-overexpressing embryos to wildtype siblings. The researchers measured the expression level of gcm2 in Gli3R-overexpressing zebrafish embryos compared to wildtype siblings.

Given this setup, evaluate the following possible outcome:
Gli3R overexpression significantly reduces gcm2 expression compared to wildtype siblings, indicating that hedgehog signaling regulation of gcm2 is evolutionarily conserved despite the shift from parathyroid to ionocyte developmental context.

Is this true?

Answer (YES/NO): YES